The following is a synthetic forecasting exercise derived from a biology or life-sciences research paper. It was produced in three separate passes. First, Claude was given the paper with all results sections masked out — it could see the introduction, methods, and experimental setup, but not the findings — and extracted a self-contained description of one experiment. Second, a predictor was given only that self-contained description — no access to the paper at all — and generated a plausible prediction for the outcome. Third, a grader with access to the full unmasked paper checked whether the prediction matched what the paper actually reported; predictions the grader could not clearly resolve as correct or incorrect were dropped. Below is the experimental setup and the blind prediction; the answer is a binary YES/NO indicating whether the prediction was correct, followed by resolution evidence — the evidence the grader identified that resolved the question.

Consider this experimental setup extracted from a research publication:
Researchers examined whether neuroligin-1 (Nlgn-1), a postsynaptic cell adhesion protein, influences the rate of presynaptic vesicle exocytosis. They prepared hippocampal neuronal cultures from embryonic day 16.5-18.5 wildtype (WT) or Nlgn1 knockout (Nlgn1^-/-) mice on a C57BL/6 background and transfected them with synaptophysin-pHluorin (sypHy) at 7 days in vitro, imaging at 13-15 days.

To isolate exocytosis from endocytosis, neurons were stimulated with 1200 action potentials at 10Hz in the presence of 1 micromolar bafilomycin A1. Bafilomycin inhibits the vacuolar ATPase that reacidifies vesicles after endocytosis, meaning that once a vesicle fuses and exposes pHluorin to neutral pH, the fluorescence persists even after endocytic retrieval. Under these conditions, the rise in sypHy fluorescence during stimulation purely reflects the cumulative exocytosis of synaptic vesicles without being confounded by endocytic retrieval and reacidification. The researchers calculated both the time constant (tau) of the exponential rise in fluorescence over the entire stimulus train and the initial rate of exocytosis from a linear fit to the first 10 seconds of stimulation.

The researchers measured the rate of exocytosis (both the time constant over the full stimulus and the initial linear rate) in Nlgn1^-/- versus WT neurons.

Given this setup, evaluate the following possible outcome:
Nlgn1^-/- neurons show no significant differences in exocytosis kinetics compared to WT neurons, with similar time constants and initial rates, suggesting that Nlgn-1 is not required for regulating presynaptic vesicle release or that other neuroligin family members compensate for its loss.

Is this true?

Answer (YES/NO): YES